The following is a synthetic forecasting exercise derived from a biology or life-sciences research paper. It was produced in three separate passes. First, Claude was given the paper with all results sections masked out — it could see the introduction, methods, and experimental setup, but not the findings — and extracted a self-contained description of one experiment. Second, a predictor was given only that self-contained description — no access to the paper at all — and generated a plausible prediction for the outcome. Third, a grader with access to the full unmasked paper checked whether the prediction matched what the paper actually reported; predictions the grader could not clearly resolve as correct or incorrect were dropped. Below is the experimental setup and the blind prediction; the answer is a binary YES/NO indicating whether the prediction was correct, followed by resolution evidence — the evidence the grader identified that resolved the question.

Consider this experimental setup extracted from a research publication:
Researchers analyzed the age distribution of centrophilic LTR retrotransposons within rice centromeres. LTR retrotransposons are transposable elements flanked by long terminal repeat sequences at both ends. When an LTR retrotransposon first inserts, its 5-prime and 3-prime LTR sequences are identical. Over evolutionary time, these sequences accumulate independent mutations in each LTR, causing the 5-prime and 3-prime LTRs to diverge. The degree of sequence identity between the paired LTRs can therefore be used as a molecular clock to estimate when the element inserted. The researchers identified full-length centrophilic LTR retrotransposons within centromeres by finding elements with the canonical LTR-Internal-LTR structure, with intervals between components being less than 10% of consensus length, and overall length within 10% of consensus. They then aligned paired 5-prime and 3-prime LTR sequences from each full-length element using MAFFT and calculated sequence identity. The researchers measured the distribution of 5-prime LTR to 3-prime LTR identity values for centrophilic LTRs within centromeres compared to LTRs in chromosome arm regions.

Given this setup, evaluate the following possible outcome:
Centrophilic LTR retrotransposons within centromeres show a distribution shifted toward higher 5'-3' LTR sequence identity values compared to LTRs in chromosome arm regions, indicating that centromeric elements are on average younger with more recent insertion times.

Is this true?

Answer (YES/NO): YES